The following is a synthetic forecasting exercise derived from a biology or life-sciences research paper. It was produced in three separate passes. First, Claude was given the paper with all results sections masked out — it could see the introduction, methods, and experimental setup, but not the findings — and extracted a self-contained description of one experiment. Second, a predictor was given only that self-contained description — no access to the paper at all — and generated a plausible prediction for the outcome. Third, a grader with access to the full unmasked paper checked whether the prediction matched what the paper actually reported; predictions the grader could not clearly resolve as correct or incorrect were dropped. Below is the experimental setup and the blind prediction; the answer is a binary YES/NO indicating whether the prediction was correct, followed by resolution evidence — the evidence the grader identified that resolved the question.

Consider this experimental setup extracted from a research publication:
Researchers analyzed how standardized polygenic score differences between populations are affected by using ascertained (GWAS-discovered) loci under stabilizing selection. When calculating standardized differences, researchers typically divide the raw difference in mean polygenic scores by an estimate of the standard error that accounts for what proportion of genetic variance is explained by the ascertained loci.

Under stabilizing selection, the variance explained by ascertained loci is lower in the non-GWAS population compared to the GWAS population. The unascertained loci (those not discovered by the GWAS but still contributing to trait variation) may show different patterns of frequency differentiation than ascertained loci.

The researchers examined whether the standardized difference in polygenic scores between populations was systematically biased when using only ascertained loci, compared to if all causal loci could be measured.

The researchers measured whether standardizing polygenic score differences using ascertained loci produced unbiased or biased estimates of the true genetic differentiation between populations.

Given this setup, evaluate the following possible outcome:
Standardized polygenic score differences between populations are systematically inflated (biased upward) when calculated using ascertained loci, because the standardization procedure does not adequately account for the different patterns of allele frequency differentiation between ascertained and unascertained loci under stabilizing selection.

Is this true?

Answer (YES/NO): YES